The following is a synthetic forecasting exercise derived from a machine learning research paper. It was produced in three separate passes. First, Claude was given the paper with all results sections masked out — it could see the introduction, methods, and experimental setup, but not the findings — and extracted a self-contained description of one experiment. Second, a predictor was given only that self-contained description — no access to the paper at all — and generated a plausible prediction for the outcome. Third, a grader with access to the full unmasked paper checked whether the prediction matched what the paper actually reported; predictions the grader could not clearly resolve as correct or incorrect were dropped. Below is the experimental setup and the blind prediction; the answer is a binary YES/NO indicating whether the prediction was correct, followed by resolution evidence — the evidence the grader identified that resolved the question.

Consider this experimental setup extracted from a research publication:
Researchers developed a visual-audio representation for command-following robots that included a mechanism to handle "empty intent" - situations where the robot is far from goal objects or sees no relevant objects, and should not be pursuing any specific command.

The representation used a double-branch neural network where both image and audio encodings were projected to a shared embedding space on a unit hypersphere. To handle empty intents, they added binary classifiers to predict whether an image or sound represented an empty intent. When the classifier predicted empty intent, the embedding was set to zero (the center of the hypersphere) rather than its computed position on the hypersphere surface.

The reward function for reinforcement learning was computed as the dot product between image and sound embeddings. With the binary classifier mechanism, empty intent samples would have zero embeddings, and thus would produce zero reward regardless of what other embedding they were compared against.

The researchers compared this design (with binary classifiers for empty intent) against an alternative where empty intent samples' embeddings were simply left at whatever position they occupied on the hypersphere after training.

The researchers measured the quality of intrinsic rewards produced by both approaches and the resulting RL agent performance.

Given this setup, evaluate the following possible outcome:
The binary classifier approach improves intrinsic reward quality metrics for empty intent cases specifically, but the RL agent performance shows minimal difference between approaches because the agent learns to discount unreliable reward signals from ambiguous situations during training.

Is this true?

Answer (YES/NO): NO